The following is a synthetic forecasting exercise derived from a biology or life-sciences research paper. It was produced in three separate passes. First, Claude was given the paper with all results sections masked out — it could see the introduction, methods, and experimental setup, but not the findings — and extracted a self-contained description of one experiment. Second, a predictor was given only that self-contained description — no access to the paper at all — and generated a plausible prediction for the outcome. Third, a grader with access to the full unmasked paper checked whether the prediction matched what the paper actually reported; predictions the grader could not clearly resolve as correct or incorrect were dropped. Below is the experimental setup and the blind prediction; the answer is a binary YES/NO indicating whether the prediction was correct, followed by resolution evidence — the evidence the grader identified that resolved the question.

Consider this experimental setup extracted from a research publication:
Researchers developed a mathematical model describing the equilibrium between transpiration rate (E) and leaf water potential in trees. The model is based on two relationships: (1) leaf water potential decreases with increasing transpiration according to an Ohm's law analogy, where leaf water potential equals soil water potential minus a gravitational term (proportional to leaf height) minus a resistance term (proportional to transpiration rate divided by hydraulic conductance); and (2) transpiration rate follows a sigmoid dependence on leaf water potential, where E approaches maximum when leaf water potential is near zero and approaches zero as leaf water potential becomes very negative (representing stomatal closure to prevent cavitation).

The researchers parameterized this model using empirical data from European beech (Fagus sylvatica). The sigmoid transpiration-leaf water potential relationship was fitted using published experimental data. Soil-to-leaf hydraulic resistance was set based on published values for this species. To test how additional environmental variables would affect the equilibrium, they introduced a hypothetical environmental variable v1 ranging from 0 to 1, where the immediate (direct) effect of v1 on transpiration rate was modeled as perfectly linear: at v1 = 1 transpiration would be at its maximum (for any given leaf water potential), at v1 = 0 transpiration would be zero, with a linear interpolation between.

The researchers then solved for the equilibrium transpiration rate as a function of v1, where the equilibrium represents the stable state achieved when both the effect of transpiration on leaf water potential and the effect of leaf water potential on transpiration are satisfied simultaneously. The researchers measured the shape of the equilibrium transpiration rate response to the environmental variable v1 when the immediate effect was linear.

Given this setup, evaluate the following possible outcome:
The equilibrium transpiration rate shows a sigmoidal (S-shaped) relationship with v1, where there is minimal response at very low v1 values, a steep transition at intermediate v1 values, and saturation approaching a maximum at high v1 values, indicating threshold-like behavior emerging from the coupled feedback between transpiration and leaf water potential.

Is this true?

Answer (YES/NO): NO